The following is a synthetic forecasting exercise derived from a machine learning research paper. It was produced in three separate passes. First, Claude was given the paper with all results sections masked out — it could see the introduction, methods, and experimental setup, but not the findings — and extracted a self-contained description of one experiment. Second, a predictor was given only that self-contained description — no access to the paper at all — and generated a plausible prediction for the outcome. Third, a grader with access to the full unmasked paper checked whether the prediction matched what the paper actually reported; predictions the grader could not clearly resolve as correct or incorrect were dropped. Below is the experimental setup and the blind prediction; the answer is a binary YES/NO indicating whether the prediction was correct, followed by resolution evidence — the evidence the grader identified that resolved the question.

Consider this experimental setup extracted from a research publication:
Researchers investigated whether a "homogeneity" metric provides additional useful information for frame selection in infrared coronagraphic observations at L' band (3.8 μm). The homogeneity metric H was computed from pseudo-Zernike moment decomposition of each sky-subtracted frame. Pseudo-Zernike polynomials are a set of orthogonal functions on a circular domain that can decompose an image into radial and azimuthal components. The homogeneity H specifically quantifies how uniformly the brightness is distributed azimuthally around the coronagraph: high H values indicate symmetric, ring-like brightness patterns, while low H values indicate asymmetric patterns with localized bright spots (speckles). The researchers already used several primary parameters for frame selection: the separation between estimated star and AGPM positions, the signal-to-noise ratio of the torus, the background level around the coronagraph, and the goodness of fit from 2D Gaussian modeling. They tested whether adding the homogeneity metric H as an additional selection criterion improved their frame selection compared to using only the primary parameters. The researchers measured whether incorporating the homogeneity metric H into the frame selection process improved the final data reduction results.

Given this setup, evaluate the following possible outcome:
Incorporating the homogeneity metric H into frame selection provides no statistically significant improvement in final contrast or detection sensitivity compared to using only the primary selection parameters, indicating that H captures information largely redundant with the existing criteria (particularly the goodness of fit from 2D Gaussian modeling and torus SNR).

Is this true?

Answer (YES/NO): YES